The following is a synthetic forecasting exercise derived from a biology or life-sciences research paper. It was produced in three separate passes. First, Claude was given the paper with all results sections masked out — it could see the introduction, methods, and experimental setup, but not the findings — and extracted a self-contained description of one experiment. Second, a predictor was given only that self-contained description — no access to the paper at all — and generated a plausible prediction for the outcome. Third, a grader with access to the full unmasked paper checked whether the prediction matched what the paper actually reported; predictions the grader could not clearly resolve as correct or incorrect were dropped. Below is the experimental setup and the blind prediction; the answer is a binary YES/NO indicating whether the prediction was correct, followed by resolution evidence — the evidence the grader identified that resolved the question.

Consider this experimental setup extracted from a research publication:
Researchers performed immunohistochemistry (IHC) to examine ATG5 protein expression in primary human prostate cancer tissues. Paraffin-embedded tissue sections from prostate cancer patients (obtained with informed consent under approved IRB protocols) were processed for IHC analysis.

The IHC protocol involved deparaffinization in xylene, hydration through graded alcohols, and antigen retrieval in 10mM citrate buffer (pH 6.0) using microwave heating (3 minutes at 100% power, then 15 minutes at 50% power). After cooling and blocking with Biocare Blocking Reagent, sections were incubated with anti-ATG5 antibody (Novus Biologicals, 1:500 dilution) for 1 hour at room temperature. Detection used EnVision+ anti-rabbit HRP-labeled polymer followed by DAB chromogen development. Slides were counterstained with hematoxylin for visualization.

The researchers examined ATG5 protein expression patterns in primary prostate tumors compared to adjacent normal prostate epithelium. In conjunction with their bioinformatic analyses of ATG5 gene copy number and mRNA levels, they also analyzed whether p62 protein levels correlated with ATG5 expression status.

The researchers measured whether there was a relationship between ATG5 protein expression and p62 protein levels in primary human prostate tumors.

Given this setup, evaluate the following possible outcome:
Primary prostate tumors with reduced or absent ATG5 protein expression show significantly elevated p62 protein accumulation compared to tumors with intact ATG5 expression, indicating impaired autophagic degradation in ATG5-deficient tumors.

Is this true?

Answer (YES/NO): YES